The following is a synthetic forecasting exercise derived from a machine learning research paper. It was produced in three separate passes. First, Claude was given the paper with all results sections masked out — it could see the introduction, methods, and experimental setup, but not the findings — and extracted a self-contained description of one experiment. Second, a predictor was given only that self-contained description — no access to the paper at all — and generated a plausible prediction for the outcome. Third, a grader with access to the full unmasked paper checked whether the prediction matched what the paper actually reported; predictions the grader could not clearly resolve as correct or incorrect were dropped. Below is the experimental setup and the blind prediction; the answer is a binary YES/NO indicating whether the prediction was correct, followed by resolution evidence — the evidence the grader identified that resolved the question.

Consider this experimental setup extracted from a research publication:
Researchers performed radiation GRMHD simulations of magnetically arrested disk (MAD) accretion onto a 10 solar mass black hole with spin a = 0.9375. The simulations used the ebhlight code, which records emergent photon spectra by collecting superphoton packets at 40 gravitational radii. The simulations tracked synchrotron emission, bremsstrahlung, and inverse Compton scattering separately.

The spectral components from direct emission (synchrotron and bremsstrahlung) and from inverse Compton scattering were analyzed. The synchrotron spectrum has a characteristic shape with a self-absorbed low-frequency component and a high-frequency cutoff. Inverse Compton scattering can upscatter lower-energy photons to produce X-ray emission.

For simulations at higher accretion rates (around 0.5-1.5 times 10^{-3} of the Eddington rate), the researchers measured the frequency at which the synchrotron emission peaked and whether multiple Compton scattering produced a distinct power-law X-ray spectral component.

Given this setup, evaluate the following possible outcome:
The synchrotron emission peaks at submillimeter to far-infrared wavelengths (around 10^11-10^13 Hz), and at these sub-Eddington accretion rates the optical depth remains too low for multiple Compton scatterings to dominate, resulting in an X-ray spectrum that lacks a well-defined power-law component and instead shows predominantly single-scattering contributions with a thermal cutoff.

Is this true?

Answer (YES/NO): NO